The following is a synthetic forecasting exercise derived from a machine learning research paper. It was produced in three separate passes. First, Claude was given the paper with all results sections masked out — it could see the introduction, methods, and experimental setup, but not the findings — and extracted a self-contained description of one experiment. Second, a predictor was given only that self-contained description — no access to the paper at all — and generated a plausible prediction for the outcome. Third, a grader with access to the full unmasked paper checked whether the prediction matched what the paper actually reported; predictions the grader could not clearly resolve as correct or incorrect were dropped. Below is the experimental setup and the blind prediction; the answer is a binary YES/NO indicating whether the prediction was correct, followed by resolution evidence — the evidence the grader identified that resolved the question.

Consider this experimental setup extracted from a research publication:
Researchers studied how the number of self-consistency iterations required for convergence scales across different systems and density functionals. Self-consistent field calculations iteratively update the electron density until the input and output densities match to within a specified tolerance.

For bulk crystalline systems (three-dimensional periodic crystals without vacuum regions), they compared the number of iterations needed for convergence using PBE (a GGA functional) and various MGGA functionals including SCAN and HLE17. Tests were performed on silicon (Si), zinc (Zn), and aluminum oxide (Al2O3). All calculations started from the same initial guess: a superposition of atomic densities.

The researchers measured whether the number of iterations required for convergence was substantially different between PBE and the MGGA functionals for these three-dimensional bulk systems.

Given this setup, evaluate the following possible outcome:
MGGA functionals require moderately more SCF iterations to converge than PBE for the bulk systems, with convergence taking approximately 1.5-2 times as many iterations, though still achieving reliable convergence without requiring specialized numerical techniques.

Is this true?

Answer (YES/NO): NO